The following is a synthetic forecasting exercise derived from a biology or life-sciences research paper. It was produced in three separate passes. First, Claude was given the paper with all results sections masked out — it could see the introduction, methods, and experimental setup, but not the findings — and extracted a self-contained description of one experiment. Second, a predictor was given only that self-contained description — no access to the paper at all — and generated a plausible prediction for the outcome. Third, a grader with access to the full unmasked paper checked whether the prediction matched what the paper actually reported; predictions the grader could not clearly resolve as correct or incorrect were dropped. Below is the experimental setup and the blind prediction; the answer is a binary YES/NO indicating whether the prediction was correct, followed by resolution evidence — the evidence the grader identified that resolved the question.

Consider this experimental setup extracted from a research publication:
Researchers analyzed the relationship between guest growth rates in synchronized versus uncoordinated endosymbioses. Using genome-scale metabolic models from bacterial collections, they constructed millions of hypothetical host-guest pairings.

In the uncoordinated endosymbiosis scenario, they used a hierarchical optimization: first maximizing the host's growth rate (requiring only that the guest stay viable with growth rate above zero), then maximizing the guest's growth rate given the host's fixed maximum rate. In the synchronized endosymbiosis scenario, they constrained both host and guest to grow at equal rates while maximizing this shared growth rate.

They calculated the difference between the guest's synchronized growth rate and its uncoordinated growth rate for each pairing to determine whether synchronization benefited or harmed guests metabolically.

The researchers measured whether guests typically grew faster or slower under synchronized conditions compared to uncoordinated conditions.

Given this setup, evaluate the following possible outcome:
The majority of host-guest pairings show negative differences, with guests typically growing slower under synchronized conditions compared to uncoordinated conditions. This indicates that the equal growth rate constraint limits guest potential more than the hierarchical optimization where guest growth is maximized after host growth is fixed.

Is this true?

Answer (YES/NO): NO